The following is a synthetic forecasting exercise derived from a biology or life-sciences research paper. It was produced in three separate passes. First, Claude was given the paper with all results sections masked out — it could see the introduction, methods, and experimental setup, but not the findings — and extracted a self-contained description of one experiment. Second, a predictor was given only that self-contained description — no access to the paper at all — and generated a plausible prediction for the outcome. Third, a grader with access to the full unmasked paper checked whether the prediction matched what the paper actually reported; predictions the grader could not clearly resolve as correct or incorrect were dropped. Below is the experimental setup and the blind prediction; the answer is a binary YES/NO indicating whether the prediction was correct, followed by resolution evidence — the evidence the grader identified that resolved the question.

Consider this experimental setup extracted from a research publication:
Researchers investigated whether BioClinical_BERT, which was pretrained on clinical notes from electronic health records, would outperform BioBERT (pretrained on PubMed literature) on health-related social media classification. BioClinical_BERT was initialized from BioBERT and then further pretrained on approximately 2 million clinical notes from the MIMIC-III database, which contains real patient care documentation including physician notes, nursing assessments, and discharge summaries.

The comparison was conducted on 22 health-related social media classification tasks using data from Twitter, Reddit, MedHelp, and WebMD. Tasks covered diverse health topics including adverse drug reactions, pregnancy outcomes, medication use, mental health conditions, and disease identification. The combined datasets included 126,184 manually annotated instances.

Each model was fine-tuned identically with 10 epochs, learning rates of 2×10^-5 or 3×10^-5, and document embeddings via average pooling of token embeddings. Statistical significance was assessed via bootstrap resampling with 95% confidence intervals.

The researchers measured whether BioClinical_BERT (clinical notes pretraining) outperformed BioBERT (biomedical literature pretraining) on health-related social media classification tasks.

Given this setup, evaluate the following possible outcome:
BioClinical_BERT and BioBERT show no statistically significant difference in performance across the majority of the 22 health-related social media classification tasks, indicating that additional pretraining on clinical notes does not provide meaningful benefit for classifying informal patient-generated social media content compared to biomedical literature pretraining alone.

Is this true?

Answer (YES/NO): YES